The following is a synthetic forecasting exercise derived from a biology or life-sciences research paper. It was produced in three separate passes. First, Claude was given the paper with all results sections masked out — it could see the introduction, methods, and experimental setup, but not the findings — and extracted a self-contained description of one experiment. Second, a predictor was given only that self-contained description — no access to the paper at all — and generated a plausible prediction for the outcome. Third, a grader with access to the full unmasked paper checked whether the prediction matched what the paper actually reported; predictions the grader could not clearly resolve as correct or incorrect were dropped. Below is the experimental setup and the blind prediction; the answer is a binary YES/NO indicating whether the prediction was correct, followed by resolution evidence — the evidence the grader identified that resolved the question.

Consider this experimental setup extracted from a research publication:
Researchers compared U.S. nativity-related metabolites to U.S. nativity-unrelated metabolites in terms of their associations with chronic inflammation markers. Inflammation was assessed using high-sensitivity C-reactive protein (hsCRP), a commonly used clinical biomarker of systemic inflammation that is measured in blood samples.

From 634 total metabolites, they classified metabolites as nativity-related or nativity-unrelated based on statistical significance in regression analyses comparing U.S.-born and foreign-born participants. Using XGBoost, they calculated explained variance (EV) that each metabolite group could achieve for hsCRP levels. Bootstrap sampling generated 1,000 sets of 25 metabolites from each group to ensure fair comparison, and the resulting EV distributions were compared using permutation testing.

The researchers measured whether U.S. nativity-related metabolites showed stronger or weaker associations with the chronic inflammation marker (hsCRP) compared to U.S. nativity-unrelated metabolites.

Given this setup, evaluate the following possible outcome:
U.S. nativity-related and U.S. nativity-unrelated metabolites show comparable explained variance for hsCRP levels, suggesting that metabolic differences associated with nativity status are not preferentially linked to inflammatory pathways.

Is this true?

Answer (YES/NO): YES